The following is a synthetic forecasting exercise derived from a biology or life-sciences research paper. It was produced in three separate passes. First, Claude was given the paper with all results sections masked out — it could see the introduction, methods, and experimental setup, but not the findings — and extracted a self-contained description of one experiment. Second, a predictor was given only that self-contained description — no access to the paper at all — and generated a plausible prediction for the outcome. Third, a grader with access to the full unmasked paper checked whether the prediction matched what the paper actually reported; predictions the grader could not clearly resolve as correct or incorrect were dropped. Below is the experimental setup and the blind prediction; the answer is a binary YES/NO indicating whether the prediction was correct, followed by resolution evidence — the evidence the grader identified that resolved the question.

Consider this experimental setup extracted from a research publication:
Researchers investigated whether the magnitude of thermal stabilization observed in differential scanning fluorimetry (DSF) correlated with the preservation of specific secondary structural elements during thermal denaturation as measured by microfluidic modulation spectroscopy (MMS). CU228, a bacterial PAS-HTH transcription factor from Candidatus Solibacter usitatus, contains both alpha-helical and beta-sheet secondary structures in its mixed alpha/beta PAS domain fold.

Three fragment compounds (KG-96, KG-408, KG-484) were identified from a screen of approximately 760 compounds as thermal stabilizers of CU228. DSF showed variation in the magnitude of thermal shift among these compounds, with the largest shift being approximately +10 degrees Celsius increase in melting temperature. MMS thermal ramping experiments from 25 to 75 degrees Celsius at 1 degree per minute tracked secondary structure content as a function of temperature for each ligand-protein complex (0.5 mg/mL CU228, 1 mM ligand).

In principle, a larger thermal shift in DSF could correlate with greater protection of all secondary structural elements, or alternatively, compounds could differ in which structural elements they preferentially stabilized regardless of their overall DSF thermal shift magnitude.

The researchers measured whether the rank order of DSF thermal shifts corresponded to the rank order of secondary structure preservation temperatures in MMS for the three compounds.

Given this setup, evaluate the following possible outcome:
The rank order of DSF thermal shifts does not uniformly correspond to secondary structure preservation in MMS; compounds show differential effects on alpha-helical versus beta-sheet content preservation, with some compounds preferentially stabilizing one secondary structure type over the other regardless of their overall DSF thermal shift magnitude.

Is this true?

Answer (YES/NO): YES